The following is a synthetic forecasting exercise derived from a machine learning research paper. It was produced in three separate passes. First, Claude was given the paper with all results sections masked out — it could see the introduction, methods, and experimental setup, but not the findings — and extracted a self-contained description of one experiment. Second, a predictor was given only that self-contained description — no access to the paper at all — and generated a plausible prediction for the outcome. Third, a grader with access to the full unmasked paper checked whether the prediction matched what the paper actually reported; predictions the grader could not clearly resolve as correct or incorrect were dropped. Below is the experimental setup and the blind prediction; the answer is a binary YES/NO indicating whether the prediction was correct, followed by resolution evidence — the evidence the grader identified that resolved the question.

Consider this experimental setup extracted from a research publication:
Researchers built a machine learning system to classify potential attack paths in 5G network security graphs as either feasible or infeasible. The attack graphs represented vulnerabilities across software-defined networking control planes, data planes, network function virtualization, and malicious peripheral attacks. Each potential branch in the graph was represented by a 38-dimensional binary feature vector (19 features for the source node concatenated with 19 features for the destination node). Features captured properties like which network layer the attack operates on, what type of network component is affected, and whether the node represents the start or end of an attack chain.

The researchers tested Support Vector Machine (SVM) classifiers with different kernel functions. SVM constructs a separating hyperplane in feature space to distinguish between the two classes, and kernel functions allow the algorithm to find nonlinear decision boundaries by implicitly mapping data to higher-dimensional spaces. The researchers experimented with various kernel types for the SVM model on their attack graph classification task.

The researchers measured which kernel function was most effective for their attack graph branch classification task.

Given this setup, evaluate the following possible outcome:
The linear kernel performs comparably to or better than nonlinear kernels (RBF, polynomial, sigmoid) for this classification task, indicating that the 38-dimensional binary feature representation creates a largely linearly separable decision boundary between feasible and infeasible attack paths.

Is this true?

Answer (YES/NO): NO